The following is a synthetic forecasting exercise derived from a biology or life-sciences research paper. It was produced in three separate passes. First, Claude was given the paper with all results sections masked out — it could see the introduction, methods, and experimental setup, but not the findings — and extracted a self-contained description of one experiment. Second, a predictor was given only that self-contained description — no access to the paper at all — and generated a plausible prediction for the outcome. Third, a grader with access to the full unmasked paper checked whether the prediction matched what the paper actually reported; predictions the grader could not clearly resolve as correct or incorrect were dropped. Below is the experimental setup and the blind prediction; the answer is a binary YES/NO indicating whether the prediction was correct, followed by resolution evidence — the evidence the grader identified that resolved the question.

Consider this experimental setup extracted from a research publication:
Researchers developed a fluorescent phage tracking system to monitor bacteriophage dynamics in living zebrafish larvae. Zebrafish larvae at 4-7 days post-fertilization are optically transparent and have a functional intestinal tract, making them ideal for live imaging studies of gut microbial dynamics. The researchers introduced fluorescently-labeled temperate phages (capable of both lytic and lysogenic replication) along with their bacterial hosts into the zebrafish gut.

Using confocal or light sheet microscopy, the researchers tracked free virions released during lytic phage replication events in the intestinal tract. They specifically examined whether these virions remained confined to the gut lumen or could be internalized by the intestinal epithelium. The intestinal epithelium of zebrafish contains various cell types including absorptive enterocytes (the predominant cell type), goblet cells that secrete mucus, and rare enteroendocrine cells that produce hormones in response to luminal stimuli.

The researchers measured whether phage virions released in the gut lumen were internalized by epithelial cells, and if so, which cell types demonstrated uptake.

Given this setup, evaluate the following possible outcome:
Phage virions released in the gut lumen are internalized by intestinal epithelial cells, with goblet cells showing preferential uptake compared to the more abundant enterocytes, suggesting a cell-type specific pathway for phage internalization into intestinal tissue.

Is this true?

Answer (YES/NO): NO